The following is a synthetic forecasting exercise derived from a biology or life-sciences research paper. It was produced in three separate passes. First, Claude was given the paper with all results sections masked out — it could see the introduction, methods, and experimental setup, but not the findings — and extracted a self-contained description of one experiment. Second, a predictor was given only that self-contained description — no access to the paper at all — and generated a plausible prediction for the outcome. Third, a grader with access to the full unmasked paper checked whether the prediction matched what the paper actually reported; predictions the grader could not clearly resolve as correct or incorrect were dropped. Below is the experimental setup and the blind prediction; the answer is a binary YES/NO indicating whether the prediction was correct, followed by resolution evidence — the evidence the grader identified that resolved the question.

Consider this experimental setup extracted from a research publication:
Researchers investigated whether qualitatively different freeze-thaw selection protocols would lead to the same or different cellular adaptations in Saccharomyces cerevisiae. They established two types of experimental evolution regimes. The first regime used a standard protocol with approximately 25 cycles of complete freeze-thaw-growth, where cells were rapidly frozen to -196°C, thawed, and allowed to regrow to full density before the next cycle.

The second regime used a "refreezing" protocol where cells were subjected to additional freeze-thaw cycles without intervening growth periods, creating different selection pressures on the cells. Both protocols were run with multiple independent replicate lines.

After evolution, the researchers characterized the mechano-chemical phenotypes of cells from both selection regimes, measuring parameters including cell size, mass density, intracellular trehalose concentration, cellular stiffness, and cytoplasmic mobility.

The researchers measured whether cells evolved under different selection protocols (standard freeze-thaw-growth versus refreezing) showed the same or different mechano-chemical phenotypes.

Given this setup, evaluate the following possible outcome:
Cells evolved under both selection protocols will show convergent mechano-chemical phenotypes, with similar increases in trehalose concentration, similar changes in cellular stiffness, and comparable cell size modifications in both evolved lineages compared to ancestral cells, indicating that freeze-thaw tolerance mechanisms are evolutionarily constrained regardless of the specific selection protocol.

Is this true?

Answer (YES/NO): YES